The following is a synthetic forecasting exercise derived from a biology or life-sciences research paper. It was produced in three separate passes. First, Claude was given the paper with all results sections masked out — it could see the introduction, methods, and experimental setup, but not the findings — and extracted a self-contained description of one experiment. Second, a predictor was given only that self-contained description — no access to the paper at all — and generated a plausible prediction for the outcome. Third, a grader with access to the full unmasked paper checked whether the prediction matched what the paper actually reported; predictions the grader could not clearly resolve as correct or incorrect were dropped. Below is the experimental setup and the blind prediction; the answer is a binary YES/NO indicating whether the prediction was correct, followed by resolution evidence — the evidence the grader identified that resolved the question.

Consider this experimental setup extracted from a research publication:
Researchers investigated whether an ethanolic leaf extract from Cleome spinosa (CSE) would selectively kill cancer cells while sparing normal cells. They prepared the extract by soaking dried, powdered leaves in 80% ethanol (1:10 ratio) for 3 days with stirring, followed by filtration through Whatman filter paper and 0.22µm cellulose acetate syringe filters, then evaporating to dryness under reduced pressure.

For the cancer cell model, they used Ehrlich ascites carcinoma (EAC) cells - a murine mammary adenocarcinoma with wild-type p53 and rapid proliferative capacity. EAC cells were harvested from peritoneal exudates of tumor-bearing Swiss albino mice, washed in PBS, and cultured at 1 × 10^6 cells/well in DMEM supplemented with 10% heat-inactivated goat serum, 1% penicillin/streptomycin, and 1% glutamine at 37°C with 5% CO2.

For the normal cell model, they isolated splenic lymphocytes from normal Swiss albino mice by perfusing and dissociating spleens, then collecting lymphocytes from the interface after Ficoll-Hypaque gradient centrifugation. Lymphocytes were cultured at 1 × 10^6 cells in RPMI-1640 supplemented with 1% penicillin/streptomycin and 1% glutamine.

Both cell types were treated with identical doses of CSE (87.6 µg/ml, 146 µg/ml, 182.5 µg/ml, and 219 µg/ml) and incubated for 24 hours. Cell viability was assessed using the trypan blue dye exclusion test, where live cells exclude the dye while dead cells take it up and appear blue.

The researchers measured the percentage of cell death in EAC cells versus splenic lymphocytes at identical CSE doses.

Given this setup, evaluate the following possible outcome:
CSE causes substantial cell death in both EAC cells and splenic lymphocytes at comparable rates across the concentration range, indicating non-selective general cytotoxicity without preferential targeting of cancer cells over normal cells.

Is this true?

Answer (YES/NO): NO